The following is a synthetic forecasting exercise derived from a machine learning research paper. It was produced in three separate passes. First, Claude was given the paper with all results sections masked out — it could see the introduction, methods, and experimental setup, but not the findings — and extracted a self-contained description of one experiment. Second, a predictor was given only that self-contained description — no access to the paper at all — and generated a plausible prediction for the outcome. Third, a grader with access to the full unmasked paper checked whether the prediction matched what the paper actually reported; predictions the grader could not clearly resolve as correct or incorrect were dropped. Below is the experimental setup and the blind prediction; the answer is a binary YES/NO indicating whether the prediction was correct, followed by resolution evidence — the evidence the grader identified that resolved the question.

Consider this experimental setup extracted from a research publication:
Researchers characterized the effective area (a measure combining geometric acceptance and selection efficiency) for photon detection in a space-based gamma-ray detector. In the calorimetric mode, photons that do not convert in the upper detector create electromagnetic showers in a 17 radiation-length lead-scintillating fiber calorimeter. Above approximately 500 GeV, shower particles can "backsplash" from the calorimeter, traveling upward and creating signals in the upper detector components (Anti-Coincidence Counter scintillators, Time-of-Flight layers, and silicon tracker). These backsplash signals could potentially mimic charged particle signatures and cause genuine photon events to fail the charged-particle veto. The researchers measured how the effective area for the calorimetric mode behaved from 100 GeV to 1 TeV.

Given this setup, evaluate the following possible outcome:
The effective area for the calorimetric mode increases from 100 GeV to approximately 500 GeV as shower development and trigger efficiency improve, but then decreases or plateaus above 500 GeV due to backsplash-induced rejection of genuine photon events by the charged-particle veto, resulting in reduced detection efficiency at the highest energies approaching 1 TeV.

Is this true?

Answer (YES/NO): NO